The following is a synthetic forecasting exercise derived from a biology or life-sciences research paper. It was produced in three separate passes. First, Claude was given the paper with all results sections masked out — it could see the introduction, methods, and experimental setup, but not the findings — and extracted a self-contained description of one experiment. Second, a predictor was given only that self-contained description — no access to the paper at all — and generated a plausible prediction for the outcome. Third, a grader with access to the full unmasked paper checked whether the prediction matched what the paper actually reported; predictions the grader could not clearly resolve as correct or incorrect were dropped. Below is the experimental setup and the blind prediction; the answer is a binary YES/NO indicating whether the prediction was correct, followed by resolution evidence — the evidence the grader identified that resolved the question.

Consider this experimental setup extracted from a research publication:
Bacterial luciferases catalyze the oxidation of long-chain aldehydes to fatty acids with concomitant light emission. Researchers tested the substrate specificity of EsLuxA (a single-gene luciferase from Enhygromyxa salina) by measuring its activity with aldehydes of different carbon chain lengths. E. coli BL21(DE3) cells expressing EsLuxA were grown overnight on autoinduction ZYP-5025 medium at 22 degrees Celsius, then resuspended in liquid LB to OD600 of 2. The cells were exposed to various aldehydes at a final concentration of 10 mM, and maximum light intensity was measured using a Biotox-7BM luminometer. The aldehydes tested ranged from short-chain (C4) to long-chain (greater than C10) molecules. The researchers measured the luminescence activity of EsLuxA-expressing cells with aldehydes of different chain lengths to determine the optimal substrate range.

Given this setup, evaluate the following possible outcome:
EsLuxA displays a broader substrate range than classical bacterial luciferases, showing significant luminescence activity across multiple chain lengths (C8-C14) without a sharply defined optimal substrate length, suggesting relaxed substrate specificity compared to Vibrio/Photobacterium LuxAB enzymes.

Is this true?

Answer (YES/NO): NO